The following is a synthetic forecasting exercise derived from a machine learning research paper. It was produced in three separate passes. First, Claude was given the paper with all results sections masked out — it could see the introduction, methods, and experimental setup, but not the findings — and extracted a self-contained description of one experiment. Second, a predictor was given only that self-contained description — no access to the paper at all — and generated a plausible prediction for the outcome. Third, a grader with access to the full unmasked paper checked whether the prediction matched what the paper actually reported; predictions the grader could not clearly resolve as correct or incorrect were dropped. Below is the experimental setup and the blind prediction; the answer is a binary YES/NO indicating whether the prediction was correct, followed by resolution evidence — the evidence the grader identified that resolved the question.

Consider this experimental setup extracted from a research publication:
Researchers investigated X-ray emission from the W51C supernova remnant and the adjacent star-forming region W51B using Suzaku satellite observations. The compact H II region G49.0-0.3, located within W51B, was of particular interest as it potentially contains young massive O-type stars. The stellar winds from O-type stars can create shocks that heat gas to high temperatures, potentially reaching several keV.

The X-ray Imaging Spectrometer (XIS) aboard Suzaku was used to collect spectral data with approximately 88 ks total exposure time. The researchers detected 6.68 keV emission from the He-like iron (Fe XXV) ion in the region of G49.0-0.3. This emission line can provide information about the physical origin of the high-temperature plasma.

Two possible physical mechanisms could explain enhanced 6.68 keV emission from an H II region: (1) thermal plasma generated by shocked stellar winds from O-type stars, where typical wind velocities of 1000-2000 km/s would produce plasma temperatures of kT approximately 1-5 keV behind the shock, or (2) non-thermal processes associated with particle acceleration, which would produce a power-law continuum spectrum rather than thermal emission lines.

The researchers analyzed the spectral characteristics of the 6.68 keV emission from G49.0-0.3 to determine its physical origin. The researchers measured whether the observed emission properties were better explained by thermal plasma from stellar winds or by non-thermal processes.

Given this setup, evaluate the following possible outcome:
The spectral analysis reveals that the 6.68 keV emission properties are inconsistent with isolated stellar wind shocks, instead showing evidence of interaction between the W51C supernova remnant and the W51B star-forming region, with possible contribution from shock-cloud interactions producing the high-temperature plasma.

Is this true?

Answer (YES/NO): NO